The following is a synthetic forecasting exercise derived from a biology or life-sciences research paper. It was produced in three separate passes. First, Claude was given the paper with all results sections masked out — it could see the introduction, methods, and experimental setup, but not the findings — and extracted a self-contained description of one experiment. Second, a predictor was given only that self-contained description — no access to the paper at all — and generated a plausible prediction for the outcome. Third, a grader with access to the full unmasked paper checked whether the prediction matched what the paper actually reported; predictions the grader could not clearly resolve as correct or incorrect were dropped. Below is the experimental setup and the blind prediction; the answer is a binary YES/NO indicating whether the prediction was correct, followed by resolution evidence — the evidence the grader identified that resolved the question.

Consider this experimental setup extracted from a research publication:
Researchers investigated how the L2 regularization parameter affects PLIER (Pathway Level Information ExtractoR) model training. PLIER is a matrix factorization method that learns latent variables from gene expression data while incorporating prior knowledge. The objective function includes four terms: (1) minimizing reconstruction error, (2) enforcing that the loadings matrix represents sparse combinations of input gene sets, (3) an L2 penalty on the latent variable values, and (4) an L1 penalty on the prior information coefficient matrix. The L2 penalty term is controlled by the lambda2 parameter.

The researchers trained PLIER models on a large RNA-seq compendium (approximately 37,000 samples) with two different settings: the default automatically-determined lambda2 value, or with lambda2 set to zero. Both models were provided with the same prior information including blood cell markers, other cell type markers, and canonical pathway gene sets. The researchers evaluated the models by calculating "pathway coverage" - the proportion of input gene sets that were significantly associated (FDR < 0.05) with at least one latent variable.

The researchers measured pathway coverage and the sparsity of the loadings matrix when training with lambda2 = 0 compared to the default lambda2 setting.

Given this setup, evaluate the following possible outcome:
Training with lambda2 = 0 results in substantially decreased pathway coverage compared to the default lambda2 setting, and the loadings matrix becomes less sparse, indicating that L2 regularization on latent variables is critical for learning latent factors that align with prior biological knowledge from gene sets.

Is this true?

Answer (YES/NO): YES